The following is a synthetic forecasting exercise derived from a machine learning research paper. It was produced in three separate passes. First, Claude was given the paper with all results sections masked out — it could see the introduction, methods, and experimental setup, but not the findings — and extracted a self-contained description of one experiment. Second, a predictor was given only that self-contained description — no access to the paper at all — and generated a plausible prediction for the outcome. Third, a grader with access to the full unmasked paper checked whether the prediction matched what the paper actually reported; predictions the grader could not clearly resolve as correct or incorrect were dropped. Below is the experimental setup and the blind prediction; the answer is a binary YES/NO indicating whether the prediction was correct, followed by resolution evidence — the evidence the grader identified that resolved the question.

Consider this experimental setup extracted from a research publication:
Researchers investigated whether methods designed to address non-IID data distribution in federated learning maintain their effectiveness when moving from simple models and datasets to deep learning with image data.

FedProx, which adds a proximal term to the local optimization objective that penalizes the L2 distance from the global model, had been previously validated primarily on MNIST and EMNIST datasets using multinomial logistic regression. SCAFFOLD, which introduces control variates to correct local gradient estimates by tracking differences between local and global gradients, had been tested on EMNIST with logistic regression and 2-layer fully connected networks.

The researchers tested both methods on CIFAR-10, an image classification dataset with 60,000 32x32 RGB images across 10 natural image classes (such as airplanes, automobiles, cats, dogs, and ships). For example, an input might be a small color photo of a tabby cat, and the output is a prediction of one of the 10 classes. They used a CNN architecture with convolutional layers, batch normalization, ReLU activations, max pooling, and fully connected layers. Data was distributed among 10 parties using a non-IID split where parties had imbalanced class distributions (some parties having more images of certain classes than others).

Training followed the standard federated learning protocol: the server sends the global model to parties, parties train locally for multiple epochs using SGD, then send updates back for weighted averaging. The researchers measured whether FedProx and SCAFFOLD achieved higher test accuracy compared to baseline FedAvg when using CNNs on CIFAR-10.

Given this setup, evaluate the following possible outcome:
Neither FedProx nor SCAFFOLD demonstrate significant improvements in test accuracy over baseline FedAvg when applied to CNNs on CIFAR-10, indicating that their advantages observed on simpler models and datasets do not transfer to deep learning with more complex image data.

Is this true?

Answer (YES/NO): YES